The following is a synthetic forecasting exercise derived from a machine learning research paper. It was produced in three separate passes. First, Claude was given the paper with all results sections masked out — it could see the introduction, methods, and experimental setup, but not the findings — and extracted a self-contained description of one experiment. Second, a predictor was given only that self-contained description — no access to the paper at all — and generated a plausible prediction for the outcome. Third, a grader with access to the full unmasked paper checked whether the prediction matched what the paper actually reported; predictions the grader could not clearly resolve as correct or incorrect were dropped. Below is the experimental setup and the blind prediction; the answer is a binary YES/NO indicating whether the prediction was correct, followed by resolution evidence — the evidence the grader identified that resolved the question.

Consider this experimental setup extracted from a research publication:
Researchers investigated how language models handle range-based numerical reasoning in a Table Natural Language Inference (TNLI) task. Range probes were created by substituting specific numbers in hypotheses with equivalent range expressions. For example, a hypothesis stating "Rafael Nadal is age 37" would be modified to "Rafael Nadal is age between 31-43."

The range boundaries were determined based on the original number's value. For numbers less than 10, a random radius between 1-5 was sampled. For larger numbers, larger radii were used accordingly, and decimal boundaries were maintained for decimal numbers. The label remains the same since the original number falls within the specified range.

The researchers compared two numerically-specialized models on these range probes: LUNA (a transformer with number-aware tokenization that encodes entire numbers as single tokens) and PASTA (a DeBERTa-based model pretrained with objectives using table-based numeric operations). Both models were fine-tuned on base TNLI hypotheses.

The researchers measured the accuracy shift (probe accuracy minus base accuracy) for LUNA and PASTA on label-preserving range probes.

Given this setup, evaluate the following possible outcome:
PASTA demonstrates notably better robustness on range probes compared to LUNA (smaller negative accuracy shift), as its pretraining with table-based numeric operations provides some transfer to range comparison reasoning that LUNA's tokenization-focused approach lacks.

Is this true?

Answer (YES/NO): NO